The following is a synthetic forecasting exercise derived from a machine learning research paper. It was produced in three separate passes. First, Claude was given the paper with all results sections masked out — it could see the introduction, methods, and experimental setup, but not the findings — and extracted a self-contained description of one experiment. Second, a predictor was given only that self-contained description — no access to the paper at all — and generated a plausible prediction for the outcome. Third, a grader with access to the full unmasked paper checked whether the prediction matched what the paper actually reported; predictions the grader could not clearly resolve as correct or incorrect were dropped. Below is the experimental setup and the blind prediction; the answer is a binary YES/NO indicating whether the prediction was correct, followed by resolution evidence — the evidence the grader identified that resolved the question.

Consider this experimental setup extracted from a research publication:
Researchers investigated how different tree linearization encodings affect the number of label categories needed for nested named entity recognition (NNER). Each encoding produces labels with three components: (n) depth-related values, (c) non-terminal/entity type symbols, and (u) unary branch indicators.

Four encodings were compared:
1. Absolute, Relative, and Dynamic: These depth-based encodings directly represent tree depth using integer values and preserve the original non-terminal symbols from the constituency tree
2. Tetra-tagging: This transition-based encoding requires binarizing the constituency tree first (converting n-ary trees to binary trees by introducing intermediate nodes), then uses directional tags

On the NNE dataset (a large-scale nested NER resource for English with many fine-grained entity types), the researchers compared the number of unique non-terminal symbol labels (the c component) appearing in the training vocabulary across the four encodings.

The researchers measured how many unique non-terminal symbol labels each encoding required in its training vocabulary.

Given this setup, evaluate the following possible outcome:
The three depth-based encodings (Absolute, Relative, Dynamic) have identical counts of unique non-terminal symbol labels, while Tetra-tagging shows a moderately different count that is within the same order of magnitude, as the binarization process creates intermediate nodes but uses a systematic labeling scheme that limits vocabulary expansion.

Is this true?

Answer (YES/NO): YES